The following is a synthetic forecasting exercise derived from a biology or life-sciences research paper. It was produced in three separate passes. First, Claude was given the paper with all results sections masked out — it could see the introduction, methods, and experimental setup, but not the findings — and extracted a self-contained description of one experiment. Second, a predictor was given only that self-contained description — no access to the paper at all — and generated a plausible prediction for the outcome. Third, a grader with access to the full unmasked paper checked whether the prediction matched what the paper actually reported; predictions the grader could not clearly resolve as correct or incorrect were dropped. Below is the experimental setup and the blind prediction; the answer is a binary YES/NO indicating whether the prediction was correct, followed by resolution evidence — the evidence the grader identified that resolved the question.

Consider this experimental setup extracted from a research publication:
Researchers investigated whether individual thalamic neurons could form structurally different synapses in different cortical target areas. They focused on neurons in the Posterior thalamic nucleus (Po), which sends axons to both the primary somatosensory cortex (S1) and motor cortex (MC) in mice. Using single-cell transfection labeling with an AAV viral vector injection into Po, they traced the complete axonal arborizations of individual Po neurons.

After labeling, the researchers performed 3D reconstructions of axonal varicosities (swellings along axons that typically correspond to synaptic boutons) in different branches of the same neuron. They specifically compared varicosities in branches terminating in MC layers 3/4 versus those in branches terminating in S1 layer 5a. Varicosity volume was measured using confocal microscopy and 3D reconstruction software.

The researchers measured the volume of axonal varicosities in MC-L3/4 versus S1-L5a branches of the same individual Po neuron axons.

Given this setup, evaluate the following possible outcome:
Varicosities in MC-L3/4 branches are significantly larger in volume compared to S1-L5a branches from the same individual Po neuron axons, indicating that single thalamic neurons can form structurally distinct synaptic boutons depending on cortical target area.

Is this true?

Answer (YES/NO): YES